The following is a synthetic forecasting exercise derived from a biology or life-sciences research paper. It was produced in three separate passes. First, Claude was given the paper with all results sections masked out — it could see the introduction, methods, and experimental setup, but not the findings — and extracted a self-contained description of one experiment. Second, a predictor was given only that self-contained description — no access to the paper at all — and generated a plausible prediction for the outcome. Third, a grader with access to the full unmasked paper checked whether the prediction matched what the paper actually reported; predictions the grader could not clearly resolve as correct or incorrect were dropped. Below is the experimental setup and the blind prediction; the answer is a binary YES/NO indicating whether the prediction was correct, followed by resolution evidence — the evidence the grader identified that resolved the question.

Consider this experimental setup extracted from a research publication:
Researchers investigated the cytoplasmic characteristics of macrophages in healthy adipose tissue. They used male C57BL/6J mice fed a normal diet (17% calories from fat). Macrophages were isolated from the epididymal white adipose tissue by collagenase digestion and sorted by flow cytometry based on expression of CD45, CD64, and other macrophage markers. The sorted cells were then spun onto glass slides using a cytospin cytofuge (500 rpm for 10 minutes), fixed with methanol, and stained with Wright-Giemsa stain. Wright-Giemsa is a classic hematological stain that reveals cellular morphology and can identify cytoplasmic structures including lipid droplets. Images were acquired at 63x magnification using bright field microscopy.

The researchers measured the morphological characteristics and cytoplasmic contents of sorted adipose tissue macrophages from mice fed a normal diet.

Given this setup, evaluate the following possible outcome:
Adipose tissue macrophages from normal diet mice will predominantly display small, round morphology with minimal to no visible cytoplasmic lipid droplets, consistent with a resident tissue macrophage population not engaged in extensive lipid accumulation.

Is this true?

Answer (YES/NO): NO